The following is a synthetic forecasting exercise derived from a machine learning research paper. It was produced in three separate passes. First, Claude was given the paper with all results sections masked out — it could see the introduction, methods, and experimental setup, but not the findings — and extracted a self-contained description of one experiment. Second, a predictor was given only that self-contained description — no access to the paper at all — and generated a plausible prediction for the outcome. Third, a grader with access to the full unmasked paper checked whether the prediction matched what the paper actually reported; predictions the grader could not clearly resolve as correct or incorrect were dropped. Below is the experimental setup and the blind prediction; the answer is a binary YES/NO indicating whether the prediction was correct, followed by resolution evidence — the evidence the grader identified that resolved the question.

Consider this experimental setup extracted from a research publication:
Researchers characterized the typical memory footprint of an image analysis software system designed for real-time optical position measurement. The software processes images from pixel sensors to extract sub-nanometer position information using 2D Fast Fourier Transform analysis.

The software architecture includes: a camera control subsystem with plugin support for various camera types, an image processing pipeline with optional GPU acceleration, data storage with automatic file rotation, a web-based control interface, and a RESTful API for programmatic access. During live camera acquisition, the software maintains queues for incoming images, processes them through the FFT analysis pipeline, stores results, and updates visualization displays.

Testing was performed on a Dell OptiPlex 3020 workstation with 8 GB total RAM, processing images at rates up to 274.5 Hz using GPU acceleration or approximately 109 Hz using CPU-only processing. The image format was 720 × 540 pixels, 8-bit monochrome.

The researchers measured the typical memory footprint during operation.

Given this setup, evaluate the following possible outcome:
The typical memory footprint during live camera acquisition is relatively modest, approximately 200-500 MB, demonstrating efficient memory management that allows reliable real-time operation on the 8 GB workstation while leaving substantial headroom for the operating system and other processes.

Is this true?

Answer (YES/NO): YES